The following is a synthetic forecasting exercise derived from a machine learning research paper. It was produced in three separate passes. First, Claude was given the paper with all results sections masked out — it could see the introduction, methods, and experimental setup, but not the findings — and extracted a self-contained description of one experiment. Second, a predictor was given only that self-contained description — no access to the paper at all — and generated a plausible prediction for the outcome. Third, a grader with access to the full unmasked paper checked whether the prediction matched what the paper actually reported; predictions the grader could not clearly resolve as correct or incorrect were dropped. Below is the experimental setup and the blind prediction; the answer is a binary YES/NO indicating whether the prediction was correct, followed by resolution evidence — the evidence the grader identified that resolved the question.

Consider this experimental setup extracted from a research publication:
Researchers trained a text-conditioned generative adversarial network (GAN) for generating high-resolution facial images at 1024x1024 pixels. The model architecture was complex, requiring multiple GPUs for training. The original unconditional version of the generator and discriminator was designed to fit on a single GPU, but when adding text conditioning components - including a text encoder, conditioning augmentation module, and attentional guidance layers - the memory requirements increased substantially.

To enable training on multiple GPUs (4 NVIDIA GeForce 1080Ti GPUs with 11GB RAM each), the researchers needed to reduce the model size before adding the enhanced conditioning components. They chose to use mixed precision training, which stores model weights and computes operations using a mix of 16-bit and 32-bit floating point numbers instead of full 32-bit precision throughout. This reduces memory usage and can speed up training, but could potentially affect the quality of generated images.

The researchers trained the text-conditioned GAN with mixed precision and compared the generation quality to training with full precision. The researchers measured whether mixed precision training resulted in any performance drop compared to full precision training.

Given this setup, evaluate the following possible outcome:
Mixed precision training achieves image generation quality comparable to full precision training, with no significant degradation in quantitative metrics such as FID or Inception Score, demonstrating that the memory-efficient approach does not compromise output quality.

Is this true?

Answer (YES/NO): YES